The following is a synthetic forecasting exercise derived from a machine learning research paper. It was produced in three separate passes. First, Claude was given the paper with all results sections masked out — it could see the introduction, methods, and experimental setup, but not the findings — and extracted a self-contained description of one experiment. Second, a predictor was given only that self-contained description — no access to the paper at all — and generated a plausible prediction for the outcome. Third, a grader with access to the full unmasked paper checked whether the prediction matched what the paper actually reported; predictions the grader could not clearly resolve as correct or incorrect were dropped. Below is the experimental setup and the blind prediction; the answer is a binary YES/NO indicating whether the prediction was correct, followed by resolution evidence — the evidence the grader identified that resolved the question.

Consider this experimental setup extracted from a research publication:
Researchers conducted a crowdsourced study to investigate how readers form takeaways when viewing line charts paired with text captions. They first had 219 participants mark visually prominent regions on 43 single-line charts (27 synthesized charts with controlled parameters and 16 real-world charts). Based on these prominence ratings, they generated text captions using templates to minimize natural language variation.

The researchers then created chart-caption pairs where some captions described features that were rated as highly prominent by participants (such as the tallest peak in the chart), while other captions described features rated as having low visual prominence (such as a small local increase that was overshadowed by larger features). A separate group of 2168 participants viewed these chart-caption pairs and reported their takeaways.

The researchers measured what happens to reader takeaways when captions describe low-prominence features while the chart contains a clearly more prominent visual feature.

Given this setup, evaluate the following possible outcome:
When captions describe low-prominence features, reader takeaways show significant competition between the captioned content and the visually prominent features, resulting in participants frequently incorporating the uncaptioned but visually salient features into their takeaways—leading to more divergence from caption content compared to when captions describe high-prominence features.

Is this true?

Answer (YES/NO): YES